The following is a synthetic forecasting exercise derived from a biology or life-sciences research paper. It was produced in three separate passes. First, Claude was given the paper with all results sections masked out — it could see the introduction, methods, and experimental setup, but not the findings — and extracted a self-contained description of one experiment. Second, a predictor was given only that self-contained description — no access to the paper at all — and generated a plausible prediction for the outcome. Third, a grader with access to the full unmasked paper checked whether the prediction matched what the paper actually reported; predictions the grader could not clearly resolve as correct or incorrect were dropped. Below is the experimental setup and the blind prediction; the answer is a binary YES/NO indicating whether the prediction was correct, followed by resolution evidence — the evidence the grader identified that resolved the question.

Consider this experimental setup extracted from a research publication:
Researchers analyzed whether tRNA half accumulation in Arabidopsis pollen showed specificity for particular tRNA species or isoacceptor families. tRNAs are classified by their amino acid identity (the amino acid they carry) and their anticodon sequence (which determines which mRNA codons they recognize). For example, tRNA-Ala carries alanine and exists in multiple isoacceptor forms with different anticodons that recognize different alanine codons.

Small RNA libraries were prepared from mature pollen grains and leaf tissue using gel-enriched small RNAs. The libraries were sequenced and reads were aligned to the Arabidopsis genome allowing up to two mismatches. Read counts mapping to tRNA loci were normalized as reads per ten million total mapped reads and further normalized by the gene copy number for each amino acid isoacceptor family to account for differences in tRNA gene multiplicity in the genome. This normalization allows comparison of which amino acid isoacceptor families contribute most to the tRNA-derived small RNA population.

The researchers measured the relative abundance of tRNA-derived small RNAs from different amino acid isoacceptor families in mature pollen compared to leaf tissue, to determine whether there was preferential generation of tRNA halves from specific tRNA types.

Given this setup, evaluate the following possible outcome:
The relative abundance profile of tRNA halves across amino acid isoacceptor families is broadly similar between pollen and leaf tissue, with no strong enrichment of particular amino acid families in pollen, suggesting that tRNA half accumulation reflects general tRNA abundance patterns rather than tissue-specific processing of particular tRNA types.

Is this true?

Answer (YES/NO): NO